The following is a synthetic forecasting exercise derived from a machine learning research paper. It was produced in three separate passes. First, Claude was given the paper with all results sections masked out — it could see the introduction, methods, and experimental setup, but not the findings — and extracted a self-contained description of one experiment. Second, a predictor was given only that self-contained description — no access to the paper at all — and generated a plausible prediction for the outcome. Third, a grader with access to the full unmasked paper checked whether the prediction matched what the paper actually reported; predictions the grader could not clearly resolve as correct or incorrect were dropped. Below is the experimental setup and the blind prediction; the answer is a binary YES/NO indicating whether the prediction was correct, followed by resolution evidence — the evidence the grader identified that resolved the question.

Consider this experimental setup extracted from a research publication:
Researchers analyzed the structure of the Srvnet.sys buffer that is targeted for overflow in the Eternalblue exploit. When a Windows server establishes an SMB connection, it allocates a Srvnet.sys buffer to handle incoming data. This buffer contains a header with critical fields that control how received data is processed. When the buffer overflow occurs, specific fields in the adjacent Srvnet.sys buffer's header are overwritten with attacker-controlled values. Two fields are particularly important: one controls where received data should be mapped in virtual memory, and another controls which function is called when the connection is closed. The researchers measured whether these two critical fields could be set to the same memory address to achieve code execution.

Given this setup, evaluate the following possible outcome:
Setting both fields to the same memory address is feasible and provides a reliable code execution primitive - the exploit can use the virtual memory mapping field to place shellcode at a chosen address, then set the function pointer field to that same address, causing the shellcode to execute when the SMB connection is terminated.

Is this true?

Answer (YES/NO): YES